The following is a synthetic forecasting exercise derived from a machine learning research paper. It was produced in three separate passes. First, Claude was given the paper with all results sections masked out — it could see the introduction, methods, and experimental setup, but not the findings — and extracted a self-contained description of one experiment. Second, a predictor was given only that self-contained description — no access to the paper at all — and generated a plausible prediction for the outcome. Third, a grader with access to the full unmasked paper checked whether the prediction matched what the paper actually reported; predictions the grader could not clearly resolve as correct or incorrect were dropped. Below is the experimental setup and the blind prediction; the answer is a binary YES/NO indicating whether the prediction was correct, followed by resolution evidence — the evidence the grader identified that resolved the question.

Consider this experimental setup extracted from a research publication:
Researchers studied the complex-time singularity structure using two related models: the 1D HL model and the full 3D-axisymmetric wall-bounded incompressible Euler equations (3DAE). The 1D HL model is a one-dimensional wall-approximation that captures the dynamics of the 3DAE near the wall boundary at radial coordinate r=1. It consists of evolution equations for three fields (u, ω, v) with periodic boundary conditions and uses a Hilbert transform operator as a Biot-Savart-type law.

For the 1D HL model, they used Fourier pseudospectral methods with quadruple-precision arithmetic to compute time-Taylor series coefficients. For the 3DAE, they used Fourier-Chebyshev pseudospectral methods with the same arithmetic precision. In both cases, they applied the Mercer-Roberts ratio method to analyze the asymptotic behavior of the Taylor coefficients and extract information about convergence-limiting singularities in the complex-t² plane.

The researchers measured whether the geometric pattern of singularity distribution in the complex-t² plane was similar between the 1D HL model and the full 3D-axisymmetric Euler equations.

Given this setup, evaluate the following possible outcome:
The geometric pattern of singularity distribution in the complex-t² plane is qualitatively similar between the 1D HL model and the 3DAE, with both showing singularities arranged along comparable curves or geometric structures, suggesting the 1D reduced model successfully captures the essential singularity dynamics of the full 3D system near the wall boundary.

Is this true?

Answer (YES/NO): YES